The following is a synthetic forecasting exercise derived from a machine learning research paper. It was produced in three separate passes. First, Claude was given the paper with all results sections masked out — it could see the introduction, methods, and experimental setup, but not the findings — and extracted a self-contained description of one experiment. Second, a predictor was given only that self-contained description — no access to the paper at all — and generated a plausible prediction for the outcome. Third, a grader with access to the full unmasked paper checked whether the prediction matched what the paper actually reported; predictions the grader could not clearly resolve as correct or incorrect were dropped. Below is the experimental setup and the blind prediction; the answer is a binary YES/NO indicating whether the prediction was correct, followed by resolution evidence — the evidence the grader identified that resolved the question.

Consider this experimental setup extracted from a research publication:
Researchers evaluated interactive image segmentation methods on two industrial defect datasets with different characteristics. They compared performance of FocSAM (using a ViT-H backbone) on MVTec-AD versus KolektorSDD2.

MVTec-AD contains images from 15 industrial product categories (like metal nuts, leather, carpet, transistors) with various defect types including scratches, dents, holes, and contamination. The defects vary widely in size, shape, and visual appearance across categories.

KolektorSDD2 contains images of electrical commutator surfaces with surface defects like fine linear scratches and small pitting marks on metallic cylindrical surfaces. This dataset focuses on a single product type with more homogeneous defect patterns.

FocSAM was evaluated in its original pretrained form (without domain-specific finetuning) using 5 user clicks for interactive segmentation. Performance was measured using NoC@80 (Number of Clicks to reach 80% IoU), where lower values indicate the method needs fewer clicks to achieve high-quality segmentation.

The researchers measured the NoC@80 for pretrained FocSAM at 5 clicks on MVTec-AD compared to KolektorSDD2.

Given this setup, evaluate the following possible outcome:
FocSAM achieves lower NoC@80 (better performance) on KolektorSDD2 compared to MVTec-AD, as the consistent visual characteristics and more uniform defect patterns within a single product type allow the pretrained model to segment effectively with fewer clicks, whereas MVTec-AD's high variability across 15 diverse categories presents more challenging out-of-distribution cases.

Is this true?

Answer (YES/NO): YES